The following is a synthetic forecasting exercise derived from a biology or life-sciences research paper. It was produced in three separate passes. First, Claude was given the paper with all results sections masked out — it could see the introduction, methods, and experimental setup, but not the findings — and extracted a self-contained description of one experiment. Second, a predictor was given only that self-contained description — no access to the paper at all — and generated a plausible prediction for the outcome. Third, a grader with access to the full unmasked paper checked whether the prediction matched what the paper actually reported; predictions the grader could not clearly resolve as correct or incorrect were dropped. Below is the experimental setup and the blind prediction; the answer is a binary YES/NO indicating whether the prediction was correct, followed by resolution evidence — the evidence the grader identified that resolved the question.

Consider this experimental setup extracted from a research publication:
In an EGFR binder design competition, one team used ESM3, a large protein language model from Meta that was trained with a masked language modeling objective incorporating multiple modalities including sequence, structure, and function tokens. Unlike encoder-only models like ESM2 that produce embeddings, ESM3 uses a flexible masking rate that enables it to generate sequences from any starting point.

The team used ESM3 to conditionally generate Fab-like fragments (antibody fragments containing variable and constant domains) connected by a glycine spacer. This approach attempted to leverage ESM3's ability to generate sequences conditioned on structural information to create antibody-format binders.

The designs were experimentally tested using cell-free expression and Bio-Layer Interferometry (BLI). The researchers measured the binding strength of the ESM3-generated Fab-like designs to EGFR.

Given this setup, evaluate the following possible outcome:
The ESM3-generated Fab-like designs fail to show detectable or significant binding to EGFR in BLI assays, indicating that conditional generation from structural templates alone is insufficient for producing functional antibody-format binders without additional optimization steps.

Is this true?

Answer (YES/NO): NO